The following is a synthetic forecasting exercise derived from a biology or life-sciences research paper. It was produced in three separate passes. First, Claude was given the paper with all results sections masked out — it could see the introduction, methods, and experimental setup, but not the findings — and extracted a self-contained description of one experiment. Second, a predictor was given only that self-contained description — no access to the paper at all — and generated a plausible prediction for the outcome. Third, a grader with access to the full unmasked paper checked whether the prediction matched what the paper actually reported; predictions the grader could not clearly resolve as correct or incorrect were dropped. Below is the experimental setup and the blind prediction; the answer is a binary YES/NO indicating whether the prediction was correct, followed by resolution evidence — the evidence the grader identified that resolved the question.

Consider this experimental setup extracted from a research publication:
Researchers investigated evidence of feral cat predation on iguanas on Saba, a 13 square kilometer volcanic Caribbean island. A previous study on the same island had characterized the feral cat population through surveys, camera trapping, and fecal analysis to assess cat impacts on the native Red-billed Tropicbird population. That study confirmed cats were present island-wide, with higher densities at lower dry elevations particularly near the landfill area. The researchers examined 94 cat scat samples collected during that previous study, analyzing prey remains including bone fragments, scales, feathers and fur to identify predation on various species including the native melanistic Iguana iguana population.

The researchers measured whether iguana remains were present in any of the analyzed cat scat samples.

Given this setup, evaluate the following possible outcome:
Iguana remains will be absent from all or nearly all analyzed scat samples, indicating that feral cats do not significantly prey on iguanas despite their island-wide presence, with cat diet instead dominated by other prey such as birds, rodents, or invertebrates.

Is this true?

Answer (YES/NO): NO